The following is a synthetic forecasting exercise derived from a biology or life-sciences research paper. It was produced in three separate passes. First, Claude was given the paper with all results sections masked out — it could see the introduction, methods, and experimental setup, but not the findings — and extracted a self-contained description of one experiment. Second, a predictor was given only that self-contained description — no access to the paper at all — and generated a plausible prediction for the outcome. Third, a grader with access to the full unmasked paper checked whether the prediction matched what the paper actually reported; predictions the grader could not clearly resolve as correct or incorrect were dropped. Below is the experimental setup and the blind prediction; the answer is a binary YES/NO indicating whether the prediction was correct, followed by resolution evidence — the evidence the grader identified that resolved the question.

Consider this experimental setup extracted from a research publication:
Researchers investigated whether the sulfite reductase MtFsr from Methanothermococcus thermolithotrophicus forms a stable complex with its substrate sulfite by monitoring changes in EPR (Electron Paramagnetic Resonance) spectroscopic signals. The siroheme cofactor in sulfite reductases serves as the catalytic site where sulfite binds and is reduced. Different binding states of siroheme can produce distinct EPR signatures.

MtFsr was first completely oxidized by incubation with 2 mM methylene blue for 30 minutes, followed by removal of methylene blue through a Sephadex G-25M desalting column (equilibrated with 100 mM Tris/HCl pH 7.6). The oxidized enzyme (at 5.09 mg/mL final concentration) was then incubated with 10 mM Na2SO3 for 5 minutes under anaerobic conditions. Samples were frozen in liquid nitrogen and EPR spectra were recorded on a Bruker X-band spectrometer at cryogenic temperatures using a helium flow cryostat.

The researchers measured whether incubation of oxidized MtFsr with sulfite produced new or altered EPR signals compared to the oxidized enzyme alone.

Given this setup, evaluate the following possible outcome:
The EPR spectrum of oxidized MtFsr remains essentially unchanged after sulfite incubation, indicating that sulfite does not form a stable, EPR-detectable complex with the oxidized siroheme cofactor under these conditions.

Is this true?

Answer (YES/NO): NO